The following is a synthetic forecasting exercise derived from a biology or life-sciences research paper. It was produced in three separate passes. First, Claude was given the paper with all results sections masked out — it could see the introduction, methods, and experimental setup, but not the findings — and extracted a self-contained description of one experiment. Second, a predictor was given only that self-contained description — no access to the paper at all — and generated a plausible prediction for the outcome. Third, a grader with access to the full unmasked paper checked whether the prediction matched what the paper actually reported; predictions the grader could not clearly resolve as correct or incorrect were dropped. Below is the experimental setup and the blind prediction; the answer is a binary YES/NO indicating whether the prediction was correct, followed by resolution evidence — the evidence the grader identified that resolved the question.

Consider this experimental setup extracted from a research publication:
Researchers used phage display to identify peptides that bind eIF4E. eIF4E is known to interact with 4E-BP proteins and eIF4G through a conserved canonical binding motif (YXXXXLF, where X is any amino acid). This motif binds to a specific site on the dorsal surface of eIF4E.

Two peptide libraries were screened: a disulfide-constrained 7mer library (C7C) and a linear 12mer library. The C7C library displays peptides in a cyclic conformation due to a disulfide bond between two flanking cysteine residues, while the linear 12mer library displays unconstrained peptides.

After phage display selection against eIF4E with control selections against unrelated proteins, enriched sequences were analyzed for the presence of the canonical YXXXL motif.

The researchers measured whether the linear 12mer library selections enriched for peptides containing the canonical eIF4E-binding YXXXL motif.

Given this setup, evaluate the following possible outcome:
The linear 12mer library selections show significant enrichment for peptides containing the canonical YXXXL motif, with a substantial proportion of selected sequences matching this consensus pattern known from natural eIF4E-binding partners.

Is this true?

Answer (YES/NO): YES